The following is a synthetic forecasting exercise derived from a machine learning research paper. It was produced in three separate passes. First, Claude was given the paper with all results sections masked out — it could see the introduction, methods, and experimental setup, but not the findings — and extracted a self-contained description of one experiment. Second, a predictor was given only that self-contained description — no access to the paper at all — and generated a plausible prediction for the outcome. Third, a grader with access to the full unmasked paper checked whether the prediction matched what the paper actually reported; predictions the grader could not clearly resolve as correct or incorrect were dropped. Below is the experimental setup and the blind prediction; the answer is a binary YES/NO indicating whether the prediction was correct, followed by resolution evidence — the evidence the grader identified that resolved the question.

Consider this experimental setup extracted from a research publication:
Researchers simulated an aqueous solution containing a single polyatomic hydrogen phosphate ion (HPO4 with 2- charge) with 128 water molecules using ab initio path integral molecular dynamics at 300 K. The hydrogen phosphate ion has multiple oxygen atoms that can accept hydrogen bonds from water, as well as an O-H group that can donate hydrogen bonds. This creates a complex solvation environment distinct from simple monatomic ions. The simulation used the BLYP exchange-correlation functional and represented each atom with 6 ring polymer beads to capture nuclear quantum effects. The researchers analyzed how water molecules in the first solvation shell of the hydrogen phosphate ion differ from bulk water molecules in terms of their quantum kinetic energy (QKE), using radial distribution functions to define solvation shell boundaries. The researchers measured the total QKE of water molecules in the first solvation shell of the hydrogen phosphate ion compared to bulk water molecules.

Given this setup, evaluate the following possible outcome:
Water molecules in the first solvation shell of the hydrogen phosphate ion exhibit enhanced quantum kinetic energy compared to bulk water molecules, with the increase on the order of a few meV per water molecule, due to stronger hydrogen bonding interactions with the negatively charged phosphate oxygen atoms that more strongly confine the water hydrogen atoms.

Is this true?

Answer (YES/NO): NO